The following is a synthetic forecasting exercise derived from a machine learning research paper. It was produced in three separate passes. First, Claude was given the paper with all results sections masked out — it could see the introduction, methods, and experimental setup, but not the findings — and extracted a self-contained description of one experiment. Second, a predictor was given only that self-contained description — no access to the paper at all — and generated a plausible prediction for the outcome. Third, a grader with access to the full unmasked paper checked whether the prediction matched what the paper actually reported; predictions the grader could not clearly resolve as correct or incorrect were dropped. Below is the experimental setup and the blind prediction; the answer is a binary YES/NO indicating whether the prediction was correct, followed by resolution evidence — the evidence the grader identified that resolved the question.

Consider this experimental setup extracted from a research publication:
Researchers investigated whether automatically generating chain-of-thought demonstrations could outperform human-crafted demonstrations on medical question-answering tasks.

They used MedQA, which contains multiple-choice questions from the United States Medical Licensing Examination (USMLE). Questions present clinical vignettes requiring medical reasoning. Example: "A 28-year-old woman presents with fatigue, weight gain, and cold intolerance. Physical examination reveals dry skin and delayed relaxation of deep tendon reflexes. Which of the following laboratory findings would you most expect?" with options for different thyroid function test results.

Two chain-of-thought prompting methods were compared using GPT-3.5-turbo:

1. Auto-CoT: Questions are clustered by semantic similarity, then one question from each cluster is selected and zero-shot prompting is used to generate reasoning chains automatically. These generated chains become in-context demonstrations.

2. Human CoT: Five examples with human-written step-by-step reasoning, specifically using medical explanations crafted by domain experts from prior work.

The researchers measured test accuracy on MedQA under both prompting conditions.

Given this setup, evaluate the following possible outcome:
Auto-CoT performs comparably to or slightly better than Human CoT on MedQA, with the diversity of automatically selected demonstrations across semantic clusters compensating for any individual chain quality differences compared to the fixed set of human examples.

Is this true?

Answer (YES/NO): YES